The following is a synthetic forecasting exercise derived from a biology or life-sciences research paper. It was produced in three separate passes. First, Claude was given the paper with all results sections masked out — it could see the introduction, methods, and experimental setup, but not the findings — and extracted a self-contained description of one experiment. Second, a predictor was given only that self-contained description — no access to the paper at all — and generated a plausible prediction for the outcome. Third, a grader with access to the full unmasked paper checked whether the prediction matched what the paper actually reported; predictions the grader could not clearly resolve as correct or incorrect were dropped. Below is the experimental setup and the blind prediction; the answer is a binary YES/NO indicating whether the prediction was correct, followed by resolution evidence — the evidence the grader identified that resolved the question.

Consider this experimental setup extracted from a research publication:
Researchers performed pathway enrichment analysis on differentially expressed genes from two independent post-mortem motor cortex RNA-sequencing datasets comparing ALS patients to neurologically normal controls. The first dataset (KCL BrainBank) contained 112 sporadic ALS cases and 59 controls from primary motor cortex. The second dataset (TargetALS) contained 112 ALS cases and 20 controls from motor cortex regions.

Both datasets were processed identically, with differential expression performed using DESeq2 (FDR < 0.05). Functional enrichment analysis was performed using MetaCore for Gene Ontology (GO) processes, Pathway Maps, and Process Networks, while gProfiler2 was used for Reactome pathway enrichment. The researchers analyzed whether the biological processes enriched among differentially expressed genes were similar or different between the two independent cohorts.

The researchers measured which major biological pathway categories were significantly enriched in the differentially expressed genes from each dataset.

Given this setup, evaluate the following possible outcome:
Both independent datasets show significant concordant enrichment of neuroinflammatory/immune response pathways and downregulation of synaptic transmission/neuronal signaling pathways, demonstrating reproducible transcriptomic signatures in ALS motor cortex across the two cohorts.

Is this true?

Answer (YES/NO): NO